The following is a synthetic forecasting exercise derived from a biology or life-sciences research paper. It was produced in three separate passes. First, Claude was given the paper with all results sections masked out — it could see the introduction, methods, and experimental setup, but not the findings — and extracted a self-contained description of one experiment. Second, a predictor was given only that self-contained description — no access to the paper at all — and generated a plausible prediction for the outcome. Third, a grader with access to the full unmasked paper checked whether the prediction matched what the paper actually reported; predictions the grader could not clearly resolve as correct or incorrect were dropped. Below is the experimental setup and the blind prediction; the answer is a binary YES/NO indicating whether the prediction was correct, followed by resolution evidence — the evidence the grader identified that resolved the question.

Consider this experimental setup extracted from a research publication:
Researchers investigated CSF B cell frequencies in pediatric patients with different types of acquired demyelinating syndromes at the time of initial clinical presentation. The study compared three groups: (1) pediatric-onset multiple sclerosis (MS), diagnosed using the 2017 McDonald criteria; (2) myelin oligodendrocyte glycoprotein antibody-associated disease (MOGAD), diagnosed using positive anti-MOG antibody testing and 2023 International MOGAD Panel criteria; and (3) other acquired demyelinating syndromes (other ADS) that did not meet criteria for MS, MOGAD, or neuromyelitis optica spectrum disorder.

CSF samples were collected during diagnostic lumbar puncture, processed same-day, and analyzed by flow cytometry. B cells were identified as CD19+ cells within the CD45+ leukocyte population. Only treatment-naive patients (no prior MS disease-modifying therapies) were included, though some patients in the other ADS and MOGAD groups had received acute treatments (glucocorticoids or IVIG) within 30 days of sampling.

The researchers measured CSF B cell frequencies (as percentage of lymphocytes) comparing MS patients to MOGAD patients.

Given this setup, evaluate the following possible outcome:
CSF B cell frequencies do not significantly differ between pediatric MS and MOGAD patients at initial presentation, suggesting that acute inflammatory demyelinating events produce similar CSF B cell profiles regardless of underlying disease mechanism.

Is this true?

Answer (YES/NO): NO